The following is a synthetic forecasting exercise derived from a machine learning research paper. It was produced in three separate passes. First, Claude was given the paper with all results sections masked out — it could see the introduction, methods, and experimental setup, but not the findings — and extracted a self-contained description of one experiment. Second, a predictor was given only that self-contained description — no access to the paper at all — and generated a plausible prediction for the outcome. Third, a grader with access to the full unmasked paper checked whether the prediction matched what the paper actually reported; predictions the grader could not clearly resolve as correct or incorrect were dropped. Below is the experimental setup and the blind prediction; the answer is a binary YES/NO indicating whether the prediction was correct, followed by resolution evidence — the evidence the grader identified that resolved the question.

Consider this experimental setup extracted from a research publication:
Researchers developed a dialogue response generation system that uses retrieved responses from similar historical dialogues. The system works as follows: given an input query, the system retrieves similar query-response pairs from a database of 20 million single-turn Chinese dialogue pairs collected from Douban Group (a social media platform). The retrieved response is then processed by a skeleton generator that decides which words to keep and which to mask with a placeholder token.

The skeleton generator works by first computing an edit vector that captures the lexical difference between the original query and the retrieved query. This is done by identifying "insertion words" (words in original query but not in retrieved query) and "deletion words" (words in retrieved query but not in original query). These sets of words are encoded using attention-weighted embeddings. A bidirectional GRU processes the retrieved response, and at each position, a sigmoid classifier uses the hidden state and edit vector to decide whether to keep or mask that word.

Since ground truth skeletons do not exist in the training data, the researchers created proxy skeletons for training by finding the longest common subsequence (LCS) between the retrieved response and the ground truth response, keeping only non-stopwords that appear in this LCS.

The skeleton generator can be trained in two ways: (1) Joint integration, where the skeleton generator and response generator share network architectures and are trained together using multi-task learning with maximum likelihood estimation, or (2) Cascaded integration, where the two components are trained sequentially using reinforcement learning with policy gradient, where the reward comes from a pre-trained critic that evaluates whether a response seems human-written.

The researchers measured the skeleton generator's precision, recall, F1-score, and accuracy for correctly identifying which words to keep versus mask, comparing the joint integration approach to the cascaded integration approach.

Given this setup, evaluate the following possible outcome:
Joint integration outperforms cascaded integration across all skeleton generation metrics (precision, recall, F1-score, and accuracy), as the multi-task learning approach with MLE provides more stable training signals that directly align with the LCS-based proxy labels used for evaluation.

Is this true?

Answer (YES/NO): NO